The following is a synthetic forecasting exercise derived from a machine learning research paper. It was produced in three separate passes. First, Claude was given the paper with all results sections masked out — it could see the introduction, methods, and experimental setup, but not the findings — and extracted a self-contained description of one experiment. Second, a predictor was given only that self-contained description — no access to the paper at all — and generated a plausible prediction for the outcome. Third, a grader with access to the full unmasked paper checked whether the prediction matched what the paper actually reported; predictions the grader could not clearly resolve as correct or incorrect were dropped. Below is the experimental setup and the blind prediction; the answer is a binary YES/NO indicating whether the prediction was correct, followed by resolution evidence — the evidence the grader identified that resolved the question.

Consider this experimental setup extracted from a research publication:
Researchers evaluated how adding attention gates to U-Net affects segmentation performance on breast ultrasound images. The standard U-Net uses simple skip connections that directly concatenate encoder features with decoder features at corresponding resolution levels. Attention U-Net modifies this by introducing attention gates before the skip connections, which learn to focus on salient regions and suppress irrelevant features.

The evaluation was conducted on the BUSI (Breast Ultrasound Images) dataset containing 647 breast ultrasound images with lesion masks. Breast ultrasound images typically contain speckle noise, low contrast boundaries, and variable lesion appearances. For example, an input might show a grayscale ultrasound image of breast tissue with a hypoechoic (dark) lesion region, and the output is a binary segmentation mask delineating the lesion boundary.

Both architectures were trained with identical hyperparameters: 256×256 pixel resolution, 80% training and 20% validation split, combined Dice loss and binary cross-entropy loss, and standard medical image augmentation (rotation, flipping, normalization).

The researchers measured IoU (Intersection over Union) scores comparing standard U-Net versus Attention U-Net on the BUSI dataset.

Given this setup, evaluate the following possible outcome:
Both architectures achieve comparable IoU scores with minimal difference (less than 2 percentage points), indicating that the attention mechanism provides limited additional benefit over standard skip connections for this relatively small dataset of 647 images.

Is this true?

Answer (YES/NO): NO